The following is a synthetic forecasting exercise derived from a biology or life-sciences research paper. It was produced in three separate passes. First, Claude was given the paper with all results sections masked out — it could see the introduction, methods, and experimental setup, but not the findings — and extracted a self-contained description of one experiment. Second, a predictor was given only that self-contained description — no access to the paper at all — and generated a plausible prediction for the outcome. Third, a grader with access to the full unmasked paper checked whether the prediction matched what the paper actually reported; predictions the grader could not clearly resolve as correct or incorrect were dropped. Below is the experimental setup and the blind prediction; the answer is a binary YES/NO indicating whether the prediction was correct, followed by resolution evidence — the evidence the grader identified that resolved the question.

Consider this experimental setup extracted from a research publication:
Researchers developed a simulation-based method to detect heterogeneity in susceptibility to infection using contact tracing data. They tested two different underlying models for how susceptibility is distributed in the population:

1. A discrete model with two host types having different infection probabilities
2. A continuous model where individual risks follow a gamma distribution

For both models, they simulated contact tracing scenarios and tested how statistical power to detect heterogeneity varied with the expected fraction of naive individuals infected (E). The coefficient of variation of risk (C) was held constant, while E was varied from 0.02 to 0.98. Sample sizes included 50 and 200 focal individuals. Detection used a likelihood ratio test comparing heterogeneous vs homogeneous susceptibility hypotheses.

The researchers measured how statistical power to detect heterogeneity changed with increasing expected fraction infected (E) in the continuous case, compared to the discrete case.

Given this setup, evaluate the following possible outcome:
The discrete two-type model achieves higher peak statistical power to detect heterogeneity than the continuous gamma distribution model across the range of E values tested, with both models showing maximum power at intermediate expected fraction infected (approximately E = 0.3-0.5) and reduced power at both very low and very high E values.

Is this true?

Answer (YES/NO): NO